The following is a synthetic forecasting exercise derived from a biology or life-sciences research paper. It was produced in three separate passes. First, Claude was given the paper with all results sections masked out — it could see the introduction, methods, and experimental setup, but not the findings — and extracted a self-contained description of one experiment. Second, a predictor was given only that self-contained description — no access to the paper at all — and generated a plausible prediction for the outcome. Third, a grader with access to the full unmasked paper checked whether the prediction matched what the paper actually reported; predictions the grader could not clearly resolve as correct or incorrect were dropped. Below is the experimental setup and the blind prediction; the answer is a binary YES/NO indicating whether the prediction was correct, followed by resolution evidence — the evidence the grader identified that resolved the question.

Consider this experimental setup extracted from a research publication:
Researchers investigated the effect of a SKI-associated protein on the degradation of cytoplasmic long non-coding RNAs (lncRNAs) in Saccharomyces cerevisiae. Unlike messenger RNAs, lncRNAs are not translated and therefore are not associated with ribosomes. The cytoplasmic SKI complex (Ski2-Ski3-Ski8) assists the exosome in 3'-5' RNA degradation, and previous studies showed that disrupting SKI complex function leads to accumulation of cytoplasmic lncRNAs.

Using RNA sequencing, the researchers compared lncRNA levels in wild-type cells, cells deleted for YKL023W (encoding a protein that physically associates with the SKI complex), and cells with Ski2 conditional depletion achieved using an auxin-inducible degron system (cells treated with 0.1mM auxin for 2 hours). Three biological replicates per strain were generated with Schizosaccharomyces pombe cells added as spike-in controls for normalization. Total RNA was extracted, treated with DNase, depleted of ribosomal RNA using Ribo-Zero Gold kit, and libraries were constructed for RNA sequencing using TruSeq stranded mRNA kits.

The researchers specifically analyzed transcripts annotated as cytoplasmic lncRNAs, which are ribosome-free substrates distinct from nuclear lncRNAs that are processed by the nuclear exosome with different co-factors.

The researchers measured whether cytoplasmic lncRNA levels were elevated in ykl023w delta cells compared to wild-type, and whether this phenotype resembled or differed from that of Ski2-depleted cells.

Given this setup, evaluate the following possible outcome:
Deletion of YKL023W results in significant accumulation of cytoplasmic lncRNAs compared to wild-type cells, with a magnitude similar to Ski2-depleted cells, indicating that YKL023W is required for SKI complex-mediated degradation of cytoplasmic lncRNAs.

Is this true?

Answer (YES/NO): YES